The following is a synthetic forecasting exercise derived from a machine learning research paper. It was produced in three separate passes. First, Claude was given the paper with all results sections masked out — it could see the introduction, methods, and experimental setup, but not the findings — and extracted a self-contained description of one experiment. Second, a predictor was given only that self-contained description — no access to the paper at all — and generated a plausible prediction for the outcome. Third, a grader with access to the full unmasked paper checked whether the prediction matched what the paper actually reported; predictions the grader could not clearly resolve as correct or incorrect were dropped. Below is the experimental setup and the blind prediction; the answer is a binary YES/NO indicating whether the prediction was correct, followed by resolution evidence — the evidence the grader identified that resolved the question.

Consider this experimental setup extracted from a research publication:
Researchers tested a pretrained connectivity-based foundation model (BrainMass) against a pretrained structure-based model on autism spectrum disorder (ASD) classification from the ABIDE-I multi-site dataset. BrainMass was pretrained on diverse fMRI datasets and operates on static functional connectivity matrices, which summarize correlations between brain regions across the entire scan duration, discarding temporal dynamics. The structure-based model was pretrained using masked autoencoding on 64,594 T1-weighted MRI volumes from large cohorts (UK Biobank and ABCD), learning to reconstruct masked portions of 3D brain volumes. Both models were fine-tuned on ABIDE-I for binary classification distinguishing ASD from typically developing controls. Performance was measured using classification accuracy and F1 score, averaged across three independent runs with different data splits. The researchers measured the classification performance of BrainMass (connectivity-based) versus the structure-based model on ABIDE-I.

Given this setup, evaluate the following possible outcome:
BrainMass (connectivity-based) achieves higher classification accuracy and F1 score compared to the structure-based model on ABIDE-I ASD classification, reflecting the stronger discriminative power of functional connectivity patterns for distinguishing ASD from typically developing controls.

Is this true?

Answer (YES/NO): YES